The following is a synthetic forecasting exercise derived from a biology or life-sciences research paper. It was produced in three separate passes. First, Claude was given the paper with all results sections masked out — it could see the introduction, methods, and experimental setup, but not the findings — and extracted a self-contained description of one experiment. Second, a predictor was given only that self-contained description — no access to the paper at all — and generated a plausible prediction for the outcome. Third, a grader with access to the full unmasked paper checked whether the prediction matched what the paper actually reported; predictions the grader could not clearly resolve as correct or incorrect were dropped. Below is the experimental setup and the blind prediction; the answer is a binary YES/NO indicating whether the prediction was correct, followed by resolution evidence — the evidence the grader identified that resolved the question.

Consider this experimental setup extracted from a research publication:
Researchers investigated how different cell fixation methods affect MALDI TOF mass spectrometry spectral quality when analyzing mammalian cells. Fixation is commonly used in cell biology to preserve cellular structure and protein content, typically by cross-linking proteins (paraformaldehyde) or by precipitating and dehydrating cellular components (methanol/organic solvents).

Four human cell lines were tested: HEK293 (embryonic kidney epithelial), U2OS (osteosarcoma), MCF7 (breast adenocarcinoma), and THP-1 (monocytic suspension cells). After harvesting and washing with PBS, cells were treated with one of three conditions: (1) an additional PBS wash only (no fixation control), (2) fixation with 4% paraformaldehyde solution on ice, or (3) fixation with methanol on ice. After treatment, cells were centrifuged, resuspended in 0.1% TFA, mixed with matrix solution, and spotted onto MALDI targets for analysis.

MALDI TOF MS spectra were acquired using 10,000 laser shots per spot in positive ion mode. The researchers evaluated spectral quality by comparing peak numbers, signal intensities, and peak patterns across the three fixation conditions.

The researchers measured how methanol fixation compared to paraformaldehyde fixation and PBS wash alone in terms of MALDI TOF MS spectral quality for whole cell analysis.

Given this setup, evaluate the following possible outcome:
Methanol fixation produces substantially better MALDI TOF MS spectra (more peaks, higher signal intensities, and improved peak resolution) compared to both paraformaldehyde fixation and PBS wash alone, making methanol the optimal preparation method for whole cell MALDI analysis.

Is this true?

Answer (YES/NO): NO